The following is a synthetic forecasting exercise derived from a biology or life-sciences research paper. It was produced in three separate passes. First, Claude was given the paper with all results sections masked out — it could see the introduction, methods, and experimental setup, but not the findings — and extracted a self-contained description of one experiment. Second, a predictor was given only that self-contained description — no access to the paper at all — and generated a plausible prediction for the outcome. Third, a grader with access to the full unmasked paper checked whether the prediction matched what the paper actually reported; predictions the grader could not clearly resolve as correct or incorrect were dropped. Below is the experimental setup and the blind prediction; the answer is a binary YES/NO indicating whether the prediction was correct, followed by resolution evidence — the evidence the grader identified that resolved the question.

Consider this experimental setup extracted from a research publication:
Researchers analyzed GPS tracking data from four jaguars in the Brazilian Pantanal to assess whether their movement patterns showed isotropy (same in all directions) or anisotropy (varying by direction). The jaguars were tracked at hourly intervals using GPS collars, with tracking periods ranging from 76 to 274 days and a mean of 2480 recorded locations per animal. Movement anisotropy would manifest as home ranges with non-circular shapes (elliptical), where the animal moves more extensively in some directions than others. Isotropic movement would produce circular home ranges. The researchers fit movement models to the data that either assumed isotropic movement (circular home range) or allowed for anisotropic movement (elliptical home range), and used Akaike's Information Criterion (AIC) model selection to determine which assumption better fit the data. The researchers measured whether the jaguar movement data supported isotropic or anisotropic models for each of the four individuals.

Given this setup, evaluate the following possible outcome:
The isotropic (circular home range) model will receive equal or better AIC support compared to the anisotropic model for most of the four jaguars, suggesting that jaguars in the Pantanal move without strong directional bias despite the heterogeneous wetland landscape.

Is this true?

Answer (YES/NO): NO